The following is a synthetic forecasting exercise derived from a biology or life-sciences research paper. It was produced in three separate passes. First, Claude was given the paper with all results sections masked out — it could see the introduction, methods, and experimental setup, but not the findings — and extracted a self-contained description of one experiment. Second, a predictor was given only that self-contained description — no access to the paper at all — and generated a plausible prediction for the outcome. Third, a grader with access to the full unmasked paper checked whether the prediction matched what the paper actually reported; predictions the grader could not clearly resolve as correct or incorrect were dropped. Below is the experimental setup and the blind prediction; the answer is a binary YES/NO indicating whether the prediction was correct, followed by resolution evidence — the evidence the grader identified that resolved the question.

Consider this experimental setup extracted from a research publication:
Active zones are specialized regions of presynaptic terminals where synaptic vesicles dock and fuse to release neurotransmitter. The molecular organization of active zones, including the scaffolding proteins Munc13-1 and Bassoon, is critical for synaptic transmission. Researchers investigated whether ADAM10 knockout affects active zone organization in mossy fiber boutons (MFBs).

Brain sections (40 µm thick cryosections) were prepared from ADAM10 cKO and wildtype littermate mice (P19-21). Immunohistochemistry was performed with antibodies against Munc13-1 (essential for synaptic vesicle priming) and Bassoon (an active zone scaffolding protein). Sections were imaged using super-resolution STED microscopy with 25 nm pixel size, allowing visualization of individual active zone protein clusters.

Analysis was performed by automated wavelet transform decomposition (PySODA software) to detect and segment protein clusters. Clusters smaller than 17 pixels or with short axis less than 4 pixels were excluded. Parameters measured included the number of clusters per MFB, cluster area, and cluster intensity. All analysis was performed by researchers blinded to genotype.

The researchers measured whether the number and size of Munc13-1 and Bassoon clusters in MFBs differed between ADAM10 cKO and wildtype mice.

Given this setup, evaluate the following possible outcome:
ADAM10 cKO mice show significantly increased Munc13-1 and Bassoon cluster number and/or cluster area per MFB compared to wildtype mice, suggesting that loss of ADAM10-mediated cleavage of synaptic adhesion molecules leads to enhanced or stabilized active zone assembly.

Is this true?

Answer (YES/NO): NO